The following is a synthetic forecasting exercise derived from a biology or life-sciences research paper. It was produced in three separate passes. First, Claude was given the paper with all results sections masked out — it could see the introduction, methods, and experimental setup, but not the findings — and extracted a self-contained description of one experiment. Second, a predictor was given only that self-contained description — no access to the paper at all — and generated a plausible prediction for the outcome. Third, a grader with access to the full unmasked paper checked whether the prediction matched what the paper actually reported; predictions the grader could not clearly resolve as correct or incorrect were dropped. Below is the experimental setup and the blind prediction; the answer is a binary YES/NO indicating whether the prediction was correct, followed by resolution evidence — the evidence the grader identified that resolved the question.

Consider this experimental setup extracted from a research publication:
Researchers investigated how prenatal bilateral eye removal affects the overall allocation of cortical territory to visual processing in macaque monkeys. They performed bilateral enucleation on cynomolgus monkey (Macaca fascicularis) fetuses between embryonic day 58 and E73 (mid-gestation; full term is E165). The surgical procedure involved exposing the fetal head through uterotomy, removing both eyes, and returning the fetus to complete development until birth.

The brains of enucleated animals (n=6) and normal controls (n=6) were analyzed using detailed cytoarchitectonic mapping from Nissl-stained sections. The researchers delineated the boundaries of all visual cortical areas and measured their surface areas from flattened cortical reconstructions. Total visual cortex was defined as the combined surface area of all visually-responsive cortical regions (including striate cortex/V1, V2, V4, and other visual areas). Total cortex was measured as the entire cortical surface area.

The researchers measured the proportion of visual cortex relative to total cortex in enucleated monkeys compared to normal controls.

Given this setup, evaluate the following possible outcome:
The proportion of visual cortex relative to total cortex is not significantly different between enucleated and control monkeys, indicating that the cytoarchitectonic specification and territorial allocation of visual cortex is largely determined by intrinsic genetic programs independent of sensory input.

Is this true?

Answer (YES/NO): YES